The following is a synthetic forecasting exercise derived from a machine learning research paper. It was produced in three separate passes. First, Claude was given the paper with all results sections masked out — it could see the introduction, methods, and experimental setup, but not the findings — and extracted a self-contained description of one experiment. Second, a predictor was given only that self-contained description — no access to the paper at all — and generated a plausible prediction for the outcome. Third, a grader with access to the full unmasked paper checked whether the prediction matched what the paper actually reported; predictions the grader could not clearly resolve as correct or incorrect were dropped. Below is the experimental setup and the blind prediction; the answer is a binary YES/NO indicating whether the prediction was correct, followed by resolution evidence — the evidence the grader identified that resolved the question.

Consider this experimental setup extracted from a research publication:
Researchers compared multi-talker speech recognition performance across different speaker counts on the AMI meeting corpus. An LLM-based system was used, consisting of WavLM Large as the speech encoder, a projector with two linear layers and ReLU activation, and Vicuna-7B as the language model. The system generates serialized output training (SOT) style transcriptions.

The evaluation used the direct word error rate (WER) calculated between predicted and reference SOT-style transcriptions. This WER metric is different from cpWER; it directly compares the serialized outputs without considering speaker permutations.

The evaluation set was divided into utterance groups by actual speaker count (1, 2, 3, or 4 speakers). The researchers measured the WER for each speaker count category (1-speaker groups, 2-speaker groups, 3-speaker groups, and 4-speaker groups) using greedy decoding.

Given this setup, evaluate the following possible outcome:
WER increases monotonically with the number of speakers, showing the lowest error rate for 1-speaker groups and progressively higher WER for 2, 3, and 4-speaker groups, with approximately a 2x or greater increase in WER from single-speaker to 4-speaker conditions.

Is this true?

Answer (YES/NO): YES